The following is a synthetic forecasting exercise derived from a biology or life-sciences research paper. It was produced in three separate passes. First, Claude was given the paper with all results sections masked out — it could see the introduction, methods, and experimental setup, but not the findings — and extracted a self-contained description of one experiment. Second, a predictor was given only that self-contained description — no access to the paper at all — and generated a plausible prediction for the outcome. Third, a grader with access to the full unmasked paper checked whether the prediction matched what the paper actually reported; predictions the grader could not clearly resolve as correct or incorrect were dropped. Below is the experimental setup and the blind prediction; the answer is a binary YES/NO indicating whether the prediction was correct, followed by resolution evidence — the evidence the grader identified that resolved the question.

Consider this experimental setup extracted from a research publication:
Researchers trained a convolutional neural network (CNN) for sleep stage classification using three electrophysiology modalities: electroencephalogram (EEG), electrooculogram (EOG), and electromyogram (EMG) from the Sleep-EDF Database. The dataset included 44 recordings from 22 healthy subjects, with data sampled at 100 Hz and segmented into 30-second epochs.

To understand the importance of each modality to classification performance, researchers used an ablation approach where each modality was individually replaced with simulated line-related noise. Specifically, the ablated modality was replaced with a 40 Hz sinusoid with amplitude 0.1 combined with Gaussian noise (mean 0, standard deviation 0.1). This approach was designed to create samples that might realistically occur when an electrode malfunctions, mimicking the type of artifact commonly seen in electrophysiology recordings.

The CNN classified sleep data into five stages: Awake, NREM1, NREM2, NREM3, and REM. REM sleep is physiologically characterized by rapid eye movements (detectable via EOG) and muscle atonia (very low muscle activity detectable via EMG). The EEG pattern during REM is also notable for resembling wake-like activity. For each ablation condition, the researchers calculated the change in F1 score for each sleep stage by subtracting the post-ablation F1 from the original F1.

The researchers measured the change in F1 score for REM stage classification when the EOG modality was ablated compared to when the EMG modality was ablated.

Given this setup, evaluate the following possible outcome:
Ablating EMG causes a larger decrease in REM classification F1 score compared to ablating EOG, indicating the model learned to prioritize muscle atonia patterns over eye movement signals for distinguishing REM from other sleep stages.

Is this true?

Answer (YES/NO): NO